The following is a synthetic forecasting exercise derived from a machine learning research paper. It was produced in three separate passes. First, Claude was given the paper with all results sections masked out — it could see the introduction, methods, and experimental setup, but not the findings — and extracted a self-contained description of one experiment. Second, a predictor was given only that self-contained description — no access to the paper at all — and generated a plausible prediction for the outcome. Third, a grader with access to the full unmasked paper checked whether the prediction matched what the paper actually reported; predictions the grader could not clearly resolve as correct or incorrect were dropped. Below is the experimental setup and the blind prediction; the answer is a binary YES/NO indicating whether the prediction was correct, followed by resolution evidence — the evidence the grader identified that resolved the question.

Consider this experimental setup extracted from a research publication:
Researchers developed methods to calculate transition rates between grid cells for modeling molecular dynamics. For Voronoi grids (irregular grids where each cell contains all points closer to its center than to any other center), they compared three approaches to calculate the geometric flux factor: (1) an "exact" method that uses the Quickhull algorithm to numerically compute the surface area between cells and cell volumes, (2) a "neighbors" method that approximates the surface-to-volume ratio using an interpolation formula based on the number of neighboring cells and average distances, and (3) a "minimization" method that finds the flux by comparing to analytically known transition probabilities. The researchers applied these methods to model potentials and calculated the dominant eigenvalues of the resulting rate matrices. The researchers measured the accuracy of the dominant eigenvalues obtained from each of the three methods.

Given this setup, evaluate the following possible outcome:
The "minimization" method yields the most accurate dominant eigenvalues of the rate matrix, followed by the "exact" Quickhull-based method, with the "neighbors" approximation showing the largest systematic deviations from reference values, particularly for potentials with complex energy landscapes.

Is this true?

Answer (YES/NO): NO